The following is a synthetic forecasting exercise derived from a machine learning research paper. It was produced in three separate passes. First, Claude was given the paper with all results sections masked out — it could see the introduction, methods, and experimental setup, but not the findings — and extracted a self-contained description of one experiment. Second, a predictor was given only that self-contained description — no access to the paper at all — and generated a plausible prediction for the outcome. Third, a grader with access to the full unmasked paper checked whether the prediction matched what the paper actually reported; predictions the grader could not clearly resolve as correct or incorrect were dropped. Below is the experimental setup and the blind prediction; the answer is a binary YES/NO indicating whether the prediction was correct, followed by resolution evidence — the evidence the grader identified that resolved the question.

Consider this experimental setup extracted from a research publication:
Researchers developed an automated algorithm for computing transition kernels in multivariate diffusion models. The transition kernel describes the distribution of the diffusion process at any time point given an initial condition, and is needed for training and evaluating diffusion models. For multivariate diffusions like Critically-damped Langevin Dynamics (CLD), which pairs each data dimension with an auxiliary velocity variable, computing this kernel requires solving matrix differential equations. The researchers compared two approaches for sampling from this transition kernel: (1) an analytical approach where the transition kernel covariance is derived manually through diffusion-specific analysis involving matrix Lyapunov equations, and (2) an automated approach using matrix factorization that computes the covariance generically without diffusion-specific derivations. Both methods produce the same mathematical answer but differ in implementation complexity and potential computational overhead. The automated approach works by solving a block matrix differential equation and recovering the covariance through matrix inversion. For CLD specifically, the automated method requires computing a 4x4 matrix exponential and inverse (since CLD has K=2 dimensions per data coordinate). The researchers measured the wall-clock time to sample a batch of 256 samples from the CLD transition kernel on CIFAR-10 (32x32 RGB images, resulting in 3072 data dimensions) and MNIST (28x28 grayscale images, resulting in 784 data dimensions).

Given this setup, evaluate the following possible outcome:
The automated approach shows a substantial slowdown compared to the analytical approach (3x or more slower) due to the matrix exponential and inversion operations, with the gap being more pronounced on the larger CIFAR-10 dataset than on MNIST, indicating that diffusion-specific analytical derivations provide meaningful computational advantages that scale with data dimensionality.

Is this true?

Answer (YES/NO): NO